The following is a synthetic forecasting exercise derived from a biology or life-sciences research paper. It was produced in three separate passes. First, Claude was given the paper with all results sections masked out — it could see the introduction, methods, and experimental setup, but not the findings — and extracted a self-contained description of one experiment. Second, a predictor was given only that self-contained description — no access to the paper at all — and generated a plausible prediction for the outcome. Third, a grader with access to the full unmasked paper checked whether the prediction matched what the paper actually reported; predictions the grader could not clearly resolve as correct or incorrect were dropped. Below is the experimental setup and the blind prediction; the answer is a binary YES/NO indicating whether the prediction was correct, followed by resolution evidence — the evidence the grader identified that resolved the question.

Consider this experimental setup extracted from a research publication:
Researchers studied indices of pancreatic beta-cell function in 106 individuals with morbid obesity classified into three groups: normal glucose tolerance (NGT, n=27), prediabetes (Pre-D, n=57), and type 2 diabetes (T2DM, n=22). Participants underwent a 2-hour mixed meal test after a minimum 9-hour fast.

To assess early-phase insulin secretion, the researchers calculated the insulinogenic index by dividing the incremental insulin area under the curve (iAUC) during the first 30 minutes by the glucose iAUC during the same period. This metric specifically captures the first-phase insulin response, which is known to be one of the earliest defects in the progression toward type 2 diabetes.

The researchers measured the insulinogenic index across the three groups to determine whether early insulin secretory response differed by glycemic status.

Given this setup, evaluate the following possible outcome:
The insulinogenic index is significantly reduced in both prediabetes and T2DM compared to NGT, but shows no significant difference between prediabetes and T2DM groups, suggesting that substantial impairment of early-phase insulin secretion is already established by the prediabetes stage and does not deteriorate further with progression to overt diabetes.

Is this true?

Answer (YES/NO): NO